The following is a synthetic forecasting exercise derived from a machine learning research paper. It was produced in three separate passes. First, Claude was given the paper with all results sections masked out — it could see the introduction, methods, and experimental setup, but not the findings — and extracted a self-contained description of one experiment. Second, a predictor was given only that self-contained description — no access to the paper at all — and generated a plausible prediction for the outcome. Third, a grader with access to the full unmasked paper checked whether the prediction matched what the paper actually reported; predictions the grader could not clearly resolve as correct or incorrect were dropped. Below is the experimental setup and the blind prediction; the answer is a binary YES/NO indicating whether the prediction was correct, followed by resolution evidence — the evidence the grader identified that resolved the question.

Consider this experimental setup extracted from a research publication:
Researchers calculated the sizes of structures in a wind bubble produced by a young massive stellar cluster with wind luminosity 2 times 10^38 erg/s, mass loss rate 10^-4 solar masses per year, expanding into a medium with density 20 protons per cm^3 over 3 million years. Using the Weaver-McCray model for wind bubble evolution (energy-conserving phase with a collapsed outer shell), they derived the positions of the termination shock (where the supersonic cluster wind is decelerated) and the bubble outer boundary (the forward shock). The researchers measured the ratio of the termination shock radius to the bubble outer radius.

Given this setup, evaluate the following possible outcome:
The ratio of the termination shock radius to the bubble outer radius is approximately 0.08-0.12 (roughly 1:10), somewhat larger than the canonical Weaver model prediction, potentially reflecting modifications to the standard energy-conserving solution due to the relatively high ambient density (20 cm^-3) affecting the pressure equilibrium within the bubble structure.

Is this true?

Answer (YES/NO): NO